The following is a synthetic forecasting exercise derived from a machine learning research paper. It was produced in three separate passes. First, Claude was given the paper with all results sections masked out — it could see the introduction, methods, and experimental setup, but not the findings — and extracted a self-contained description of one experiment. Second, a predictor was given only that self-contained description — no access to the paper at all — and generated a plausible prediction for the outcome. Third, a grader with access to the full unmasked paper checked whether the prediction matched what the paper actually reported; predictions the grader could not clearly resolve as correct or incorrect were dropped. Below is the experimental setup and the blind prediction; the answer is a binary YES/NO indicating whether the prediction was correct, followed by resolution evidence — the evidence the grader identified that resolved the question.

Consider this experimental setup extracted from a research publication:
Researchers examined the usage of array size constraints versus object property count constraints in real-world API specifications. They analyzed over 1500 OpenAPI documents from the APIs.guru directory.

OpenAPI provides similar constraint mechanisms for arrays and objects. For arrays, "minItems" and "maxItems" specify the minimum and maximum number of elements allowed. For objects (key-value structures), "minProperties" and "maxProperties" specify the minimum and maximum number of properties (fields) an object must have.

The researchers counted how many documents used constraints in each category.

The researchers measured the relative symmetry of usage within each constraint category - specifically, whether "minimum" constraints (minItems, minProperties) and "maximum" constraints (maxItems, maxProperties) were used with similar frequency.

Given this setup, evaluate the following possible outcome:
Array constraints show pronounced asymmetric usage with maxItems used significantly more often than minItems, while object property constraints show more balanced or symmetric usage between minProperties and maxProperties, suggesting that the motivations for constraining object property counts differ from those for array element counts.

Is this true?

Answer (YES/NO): NO